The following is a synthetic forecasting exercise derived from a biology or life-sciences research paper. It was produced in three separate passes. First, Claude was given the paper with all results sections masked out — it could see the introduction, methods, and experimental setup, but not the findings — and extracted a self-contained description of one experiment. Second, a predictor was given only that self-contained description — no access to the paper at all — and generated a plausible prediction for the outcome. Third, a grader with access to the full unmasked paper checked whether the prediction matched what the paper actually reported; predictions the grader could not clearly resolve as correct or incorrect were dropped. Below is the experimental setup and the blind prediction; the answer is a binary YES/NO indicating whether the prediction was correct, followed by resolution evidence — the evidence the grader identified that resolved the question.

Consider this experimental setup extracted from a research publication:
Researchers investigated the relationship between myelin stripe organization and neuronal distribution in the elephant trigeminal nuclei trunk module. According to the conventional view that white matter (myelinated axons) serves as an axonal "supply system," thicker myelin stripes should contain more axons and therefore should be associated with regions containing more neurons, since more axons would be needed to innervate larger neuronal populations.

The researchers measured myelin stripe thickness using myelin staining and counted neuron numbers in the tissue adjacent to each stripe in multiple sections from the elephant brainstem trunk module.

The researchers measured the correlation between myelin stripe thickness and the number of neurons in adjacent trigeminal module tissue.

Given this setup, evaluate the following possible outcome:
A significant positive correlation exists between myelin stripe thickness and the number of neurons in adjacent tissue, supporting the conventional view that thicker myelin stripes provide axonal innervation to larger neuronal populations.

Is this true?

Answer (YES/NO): NO